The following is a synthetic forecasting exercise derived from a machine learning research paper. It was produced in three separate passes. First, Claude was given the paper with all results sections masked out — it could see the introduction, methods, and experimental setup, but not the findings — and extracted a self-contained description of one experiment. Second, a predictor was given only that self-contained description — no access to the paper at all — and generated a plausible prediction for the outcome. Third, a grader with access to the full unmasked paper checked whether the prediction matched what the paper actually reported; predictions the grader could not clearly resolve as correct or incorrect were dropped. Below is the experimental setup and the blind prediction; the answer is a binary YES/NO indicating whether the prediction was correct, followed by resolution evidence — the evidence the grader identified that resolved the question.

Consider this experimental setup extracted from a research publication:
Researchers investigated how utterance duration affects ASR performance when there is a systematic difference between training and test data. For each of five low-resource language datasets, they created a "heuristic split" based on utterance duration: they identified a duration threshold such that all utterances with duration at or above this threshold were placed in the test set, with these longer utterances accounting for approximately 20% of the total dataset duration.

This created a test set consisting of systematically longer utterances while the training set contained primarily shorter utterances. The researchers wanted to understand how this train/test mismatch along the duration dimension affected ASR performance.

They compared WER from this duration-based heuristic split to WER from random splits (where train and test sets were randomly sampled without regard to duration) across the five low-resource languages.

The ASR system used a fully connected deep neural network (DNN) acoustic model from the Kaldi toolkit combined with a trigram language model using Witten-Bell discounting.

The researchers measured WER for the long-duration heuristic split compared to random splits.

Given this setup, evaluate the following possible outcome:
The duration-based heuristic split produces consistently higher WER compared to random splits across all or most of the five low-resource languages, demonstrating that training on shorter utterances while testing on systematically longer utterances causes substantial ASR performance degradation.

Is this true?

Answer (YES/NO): NO